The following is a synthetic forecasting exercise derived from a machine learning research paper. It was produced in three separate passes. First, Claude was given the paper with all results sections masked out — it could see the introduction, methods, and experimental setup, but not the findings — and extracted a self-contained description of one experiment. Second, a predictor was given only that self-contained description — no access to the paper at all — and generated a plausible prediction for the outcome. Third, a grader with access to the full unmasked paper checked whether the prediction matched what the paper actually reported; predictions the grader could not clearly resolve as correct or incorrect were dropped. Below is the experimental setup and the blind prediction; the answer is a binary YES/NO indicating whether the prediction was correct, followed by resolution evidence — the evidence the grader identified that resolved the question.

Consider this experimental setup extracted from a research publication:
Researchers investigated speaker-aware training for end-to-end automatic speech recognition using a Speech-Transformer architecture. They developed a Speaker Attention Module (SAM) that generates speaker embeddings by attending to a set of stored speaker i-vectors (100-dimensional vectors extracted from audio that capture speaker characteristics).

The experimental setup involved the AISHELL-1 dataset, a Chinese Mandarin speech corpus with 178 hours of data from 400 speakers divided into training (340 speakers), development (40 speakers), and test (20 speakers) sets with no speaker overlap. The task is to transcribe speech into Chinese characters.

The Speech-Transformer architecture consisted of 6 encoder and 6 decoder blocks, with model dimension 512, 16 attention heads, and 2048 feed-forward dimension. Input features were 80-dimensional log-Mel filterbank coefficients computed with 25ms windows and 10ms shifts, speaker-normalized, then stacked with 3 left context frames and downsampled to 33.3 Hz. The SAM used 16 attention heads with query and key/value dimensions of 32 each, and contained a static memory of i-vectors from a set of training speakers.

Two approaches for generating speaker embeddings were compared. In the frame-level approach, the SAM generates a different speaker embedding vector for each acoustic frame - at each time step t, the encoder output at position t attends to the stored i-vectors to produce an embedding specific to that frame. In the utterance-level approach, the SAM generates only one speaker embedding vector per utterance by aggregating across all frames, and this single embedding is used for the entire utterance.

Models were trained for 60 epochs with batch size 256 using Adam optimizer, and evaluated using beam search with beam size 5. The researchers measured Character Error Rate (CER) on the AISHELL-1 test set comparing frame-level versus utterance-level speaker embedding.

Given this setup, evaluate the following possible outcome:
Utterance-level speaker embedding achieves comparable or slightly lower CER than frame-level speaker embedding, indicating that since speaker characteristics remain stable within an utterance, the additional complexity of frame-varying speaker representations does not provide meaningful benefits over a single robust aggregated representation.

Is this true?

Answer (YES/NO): NO